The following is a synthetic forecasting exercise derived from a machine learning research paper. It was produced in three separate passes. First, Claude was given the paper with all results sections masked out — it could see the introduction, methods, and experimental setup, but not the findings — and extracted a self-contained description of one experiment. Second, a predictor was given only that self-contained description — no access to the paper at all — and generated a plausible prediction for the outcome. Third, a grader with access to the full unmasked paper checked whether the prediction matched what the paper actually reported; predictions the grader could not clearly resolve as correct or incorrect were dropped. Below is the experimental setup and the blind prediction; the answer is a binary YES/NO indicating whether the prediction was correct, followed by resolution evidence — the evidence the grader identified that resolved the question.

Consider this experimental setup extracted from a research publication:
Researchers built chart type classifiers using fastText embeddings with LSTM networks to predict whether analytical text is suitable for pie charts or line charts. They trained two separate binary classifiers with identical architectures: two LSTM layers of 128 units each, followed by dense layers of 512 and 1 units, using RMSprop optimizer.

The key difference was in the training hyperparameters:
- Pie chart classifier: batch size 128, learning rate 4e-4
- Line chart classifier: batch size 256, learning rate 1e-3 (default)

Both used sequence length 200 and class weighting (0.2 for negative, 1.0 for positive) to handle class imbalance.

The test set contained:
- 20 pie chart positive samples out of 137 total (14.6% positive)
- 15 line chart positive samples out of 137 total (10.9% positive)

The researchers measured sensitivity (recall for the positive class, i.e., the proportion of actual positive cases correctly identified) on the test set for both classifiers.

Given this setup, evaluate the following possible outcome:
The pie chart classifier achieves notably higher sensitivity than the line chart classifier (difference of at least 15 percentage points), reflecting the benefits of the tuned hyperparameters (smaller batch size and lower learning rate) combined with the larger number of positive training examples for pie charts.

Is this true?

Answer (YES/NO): NO